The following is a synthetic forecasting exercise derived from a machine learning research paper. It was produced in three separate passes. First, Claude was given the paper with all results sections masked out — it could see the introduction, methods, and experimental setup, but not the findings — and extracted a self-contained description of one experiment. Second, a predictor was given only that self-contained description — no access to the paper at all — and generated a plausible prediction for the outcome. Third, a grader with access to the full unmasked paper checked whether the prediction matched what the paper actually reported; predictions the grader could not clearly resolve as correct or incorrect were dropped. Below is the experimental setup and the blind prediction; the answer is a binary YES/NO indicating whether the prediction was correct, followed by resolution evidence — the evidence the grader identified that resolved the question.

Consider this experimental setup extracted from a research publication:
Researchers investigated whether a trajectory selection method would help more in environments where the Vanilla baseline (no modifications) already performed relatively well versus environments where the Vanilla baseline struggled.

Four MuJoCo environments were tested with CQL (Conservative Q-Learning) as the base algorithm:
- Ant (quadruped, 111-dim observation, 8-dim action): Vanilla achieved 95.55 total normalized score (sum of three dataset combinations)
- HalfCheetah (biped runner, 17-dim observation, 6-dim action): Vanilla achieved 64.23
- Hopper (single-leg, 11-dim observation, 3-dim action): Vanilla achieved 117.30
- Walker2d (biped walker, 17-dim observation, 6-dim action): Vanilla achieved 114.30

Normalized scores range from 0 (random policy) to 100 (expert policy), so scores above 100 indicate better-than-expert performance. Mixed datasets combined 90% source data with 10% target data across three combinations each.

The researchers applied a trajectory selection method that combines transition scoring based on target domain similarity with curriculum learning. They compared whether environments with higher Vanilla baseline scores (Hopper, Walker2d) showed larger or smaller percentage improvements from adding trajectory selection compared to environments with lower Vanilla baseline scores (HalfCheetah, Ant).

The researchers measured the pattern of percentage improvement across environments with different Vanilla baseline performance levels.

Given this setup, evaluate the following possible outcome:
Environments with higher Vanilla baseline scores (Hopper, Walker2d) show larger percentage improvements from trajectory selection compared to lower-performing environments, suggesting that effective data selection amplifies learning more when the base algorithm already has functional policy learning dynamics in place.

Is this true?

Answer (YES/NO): NO